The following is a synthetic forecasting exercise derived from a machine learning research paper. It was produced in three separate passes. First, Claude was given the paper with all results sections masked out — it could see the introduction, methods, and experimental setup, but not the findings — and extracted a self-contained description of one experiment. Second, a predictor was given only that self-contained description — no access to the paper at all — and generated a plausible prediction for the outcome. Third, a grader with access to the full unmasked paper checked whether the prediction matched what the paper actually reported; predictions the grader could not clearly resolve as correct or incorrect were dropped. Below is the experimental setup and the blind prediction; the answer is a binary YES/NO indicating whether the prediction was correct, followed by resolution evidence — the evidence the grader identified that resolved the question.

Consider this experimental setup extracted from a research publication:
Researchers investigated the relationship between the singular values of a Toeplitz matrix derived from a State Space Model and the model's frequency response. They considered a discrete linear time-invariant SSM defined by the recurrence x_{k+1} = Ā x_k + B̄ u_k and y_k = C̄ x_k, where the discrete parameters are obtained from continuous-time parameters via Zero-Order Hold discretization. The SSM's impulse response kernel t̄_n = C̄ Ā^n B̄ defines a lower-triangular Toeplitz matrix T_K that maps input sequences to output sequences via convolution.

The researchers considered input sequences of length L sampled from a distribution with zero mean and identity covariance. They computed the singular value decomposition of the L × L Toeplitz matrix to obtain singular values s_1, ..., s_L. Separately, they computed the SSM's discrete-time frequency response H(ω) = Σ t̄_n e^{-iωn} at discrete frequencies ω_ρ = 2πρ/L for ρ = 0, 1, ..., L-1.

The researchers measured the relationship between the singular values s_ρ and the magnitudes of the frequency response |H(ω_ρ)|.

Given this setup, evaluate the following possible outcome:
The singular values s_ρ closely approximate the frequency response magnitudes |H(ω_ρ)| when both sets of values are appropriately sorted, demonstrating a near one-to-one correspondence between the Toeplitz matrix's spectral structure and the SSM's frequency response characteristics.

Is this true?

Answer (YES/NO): NO